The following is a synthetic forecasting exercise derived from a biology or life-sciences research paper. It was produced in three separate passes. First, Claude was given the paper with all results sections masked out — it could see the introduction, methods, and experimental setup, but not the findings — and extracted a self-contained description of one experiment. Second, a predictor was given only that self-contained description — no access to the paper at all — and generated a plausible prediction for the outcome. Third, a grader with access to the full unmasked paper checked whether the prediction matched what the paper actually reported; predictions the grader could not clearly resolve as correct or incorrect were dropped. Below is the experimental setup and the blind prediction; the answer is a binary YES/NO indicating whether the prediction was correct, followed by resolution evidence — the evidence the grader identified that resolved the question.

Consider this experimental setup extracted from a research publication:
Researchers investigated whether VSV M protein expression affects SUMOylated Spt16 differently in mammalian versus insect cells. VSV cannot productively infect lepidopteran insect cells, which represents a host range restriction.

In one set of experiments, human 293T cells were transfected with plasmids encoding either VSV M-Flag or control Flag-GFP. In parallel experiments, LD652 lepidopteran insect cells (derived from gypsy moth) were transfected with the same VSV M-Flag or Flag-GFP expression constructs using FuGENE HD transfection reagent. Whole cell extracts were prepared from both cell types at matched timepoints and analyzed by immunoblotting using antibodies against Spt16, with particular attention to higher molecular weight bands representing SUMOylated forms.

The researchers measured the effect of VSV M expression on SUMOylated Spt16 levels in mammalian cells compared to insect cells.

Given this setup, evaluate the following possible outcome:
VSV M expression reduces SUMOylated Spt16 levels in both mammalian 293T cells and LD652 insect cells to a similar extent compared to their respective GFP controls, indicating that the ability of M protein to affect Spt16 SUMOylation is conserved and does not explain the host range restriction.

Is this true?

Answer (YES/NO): NO